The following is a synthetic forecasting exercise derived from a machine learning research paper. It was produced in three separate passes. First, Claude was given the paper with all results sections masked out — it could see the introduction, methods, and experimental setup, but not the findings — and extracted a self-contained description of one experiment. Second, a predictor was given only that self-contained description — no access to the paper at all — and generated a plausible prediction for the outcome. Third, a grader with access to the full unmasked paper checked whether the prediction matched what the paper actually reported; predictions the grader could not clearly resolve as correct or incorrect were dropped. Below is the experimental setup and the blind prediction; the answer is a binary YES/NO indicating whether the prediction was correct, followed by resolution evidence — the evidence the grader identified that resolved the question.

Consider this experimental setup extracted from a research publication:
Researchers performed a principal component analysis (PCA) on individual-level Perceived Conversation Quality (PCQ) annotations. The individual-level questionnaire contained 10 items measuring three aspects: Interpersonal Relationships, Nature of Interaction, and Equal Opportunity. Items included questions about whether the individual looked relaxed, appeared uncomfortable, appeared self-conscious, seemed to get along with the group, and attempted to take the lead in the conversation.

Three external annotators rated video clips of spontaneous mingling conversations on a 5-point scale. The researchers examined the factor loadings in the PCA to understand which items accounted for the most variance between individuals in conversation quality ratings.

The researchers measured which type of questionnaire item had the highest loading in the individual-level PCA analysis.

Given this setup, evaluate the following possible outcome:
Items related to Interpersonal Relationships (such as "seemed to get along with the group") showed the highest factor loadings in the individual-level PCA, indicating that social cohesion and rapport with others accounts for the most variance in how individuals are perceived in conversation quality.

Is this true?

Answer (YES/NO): NO